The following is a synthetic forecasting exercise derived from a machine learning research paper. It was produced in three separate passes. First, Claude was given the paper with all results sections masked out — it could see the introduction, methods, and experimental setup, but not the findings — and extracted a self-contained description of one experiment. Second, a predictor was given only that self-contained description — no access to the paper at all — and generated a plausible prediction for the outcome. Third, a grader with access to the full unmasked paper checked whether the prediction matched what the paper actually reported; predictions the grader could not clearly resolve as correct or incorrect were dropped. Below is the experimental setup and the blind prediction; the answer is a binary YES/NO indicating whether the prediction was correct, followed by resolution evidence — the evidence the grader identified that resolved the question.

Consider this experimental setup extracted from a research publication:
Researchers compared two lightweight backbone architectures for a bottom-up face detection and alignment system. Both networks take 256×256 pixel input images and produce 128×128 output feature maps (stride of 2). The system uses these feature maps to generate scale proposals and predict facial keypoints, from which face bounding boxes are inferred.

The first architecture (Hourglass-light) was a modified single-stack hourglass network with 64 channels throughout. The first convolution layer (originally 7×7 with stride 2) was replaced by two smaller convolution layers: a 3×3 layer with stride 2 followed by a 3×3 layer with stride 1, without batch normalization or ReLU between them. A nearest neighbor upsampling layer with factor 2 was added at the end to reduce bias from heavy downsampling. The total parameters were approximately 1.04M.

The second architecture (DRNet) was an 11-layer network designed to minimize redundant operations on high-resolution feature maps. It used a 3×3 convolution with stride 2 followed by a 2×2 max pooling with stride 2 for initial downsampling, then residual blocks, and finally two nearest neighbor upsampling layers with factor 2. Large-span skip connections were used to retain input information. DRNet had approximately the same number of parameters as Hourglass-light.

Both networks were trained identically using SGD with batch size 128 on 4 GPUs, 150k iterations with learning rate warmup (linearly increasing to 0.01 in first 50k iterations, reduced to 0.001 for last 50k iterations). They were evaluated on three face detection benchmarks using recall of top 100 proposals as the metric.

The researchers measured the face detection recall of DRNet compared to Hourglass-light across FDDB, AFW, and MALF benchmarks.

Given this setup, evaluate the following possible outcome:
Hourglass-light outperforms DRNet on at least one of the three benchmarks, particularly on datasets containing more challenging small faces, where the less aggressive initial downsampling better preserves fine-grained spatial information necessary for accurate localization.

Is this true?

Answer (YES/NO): YES